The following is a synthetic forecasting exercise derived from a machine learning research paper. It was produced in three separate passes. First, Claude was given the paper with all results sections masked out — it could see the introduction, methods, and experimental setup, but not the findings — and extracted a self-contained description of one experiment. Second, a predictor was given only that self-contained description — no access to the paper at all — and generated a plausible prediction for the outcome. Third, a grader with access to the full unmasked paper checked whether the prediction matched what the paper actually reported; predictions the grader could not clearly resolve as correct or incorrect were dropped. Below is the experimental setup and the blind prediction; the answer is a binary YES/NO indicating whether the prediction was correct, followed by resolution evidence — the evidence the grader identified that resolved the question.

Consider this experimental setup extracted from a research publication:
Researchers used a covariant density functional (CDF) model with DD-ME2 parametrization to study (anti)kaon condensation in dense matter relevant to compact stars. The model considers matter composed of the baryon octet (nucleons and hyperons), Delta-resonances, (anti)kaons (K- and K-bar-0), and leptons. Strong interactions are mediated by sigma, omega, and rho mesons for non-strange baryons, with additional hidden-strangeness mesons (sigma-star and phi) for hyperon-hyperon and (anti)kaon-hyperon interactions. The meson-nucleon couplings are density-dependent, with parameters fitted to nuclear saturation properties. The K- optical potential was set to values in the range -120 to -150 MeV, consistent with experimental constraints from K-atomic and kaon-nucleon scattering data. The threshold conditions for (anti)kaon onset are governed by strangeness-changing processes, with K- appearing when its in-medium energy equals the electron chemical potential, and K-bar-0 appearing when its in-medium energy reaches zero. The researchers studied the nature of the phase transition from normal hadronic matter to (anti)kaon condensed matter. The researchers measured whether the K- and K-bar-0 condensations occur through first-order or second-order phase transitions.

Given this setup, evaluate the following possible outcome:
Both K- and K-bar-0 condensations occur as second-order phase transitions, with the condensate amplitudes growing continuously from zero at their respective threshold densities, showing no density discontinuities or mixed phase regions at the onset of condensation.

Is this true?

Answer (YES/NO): YES